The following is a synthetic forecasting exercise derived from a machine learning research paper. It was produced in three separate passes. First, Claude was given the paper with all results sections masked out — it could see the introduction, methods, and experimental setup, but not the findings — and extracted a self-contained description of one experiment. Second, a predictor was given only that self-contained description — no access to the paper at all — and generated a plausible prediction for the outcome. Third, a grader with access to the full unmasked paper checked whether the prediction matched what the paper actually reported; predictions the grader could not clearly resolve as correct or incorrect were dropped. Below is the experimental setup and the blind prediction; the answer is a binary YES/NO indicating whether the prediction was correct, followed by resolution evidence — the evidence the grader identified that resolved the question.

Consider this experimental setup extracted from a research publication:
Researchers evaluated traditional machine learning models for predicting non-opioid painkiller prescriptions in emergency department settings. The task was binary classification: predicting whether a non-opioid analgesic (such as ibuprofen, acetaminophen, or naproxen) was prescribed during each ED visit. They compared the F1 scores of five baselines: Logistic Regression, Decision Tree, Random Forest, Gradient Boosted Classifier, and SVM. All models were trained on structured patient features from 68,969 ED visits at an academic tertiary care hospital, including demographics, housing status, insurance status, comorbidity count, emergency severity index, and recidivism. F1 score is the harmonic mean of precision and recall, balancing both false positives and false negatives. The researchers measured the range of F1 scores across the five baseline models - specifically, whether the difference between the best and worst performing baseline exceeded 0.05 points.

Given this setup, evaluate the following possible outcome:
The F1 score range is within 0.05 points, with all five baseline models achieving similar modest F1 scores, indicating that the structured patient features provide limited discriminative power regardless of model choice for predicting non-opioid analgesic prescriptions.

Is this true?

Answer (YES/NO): NO